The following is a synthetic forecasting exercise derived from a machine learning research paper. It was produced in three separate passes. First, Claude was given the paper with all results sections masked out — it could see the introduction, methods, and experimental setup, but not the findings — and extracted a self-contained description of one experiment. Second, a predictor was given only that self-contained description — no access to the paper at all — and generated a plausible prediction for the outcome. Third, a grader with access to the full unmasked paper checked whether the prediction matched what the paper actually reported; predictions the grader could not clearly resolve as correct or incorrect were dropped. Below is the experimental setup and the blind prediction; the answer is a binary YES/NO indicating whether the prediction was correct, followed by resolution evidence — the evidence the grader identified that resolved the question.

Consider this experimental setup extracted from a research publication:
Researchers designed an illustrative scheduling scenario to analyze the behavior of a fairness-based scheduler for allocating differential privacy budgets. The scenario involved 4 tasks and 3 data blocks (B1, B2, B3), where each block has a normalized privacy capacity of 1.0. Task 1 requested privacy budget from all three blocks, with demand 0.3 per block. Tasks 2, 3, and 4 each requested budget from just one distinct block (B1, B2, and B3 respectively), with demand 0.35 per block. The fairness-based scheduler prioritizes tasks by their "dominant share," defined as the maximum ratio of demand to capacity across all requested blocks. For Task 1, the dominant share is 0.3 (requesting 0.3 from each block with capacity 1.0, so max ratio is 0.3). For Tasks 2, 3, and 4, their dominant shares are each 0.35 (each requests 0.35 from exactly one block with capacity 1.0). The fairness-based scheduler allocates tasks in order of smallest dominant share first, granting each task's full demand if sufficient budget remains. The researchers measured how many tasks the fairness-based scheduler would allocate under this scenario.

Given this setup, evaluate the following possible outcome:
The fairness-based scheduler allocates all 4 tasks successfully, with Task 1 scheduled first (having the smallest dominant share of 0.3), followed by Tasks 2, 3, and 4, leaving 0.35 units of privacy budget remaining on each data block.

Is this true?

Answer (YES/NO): NO